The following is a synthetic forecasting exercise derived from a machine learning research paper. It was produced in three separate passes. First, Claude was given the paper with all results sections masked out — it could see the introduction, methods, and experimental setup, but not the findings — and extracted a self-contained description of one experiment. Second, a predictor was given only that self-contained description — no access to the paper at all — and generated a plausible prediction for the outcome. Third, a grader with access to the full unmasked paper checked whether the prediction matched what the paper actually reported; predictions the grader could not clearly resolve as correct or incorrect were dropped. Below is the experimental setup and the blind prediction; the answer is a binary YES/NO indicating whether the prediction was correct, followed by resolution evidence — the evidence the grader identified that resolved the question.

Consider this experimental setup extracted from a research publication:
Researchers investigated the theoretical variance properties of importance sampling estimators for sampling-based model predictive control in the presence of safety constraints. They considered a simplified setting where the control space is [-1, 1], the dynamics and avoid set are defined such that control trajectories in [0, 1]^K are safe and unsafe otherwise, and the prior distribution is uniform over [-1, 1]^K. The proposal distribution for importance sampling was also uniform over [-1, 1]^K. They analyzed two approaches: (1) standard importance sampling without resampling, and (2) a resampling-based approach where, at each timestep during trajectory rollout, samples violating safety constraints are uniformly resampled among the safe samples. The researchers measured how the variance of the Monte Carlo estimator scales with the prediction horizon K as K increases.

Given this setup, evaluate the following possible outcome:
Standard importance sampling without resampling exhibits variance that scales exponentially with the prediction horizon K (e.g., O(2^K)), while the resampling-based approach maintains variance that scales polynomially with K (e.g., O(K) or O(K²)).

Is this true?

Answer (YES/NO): NO